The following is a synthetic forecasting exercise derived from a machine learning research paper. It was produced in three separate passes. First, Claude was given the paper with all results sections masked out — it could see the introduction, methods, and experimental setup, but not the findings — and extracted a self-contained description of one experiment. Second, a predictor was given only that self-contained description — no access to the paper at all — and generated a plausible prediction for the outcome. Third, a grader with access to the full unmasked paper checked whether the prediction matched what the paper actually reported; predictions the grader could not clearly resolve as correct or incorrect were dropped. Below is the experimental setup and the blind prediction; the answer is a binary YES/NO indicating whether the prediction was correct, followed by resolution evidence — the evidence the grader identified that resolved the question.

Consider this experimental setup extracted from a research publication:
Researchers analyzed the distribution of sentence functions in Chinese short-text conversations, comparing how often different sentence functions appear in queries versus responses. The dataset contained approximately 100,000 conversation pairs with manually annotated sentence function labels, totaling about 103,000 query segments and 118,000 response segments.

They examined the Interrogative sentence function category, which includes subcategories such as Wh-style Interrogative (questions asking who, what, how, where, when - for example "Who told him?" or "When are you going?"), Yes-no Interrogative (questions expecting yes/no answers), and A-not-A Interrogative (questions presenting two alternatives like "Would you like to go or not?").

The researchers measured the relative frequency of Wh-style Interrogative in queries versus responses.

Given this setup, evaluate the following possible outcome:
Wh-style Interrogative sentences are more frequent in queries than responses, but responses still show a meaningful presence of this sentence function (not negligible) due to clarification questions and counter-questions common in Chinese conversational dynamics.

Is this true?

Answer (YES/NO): YES